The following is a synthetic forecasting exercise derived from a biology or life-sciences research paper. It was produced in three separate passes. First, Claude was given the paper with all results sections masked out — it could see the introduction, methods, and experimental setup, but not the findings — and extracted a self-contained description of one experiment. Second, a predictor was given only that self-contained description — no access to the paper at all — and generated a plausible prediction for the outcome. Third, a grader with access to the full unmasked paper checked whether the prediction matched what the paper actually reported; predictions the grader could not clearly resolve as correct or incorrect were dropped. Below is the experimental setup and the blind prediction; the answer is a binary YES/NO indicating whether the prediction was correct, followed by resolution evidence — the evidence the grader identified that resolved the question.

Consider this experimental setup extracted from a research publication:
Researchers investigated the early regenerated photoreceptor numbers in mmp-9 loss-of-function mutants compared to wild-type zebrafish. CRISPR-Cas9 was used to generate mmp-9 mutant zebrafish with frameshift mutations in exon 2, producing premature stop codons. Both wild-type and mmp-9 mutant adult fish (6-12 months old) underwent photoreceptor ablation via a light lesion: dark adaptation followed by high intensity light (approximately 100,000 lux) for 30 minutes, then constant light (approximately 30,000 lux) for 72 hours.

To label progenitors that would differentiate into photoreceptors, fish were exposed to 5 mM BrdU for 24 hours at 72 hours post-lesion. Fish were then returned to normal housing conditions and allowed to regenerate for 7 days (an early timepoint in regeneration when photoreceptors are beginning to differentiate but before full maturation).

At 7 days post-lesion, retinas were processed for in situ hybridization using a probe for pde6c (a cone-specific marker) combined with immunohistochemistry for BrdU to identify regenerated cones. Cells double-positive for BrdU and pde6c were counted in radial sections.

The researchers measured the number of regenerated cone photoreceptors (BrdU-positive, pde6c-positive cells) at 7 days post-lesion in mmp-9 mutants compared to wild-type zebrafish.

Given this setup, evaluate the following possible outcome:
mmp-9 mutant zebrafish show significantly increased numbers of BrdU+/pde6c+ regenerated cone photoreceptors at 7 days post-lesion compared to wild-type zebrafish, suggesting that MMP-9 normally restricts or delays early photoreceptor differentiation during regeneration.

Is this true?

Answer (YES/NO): YES